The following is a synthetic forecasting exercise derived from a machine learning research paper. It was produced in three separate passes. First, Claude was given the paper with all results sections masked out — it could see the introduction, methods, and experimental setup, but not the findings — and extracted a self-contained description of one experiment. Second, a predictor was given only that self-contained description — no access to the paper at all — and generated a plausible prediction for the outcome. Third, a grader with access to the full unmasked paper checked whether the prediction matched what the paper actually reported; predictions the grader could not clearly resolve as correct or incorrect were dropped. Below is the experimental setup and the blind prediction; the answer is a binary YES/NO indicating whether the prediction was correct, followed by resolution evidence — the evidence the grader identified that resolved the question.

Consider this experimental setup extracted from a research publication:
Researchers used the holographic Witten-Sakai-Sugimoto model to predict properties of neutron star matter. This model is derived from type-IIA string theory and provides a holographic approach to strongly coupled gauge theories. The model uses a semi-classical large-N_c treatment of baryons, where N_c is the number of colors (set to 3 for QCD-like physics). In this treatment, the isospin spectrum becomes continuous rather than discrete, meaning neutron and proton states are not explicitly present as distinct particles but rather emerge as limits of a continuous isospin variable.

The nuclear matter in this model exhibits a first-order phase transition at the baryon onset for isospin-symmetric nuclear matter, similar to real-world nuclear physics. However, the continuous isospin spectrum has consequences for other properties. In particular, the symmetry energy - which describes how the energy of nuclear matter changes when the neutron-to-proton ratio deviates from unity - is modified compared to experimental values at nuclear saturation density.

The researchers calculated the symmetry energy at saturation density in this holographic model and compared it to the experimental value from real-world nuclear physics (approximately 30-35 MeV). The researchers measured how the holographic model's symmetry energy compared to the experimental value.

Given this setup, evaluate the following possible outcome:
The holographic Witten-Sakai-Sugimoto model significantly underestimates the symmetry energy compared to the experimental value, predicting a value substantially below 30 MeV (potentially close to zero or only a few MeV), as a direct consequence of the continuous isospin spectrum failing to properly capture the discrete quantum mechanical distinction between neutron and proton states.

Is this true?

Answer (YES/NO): NO